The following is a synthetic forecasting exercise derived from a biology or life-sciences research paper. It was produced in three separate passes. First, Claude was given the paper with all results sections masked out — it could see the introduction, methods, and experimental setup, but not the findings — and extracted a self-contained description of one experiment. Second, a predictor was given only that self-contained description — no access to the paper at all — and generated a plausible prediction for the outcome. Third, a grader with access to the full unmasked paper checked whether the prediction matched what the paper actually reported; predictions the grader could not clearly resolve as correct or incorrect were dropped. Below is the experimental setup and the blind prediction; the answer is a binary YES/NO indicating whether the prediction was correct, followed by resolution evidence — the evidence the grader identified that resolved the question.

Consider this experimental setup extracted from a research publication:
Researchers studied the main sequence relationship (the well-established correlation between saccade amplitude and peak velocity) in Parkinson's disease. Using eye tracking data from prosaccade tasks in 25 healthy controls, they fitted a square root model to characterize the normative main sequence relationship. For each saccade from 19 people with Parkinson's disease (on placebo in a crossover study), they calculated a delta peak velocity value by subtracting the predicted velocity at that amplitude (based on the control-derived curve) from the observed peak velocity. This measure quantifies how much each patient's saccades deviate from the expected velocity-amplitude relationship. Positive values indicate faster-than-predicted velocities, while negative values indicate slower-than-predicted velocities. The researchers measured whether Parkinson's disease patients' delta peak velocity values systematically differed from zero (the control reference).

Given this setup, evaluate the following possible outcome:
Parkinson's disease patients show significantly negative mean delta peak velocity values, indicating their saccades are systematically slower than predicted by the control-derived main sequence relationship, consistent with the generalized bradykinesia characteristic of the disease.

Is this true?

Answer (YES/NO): NO